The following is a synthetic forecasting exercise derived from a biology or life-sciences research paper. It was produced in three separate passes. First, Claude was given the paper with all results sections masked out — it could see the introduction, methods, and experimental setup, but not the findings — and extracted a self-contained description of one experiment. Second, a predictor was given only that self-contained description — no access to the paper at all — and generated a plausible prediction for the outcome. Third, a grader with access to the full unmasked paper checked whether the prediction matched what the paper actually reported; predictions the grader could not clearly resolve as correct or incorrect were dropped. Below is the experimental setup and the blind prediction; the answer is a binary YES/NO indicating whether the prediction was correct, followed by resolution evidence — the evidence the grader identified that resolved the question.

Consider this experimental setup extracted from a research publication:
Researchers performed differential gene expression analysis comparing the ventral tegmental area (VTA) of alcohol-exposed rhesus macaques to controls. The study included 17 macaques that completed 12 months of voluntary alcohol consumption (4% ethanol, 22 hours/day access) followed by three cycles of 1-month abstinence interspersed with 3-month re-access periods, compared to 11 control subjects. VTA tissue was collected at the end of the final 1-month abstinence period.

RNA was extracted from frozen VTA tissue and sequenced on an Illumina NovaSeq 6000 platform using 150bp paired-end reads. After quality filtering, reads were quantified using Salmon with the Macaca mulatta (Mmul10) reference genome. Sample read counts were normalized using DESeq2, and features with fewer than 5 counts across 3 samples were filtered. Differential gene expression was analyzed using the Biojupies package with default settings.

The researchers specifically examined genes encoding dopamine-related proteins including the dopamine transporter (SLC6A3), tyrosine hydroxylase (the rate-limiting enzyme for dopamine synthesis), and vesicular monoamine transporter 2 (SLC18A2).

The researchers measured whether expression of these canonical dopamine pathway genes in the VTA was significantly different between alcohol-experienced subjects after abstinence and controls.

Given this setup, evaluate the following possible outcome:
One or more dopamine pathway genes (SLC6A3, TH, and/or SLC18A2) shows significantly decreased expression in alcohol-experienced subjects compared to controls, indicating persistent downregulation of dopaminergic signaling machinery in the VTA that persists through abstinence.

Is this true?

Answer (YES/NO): NO